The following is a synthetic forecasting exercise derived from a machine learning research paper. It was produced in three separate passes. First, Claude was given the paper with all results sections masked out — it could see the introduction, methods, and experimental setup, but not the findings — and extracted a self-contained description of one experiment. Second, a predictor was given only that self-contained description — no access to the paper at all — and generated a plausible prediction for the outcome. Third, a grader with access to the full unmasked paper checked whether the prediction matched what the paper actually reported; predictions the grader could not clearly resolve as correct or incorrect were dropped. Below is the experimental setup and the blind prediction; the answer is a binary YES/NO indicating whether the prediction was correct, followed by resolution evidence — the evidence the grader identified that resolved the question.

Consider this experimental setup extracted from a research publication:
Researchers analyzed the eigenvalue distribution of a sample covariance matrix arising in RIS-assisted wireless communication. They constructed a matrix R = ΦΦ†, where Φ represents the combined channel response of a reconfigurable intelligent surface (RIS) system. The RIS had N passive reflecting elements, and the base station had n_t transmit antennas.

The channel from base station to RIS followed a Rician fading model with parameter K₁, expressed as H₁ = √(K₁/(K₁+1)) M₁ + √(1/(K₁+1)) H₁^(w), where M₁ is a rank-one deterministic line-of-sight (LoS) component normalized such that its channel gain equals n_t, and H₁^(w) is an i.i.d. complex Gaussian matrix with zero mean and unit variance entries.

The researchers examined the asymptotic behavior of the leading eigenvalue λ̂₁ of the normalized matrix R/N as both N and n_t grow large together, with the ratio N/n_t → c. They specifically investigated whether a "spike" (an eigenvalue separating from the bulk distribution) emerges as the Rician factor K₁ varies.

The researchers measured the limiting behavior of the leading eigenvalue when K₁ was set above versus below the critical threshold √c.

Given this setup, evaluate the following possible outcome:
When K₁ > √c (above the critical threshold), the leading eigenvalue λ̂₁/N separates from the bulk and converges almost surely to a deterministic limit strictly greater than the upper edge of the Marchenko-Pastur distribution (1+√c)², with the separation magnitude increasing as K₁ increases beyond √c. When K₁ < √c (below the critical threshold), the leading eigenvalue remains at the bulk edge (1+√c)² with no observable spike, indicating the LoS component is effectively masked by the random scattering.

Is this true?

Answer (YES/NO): NO